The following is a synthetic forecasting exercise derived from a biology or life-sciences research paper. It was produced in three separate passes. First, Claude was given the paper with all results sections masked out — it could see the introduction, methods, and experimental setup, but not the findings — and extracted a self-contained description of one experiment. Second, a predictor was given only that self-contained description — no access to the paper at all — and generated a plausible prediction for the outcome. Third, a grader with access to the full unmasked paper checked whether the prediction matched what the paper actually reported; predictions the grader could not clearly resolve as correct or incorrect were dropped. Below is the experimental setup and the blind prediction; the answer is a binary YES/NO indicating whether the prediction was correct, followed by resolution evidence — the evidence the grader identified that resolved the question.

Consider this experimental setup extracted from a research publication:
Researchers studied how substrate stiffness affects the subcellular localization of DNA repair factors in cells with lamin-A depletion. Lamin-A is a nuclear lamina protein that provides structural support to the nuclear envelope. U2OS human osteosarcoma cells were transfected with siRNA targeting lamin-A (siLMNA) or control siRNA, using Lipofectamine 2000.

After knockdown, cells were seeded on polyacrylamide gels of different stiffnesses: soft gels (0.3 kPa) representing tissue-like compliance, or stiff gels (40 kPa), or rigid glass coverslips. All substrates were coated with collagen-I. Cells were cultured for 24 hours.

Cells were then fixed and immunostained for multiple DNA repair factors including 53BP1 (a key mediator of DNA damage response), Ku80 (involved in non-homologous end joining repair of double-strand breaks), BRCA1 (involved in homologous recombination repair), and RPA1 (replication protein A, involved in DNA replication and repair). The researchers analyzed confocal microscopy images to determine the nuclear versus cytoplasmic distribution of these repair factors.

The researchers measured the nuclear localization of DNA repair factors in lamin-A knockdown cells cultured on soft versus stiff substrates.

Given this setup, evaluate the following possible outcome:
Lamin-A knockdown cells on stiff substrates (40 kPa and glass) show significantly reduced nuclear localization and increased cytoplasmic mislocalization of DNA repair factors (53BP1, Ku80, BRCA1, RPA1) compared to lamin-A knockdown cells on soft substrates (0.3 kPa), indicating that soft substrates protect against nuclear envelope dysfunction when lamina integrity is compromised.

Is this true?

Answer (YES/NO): YES